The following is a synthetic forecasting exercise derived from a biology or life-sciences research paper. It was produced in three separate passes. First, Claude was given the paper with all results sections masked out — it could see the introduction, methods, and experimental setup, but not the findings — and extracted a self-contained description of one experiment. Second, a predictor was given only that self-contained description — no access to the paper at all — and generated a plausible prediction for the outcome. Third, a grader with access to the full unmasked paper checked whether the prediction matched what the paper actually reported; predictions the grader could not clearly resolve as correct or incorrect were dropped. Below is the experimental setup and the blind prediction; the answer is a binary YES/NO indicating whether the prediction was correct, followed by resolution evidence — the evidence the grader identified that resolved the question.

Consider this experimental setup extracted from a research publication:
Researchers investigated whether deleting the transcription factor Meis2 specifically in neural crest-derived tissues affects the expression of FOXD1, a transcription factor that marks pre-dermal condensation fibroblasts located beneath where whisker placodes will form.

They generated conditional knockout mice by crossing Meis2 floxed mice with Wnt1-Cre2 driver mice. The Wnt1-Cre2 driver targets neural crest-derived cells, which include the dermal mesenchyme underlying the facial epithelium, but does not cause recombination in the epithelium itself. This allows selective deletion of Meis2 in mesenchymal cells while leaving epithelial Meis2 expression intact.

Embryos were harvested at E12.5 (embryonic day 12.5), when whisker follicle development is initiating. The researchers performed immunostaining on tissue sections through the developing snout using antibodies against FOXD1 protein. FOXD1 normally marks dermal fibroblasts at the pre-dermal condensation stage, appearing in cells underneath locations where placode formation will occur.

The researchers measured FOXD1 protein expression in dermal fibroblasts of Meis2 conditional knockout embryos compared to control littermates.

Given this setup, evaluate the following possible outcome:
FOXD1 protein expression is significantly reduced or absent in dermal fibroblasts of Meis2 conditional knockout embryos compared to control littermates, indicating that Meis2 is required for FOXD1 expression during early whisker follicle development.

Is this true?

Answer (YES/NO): YES